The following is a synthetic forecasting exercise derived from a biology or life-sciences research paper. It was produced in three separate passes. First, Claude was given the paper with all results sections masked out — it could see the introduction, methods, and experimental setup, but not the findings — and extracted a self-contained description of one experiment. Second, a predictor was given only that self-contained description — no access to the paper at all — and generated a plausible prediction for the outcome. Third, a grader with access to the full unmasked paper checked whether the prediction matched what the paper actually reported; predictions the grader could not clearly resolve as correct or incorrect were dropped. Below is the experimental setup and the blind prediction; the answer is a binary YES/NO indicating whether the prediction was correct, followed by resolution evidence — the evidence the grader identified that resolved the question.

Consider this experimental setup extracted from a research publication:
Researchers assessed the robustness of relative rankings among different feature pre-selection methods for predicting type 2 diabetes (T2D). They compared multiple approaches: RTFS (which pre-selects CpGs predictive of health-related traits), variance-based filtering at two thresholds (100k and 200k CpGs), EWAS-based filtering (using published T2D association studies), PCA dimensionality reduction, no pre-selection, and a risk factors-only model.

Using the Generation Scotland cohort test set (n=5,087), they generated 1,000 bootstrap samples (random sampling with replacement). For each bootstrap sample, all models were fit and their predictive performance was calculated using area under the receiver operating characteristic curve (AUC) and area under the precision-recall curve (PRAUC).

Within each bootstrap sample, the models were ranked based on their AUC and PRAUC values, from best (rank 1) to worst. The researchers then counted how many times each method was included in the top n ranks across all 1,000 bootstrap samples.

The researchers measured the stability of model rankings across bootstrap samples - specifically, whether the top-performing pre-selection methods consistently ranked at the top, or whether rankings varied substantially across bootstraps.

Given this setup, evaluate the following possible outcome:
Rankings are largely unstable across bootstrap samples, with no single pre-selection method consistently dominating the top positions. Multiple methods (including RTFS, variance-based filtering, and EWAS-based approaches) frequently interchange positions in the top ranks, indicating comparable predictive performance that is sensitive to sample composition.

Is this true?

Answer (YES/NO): NO